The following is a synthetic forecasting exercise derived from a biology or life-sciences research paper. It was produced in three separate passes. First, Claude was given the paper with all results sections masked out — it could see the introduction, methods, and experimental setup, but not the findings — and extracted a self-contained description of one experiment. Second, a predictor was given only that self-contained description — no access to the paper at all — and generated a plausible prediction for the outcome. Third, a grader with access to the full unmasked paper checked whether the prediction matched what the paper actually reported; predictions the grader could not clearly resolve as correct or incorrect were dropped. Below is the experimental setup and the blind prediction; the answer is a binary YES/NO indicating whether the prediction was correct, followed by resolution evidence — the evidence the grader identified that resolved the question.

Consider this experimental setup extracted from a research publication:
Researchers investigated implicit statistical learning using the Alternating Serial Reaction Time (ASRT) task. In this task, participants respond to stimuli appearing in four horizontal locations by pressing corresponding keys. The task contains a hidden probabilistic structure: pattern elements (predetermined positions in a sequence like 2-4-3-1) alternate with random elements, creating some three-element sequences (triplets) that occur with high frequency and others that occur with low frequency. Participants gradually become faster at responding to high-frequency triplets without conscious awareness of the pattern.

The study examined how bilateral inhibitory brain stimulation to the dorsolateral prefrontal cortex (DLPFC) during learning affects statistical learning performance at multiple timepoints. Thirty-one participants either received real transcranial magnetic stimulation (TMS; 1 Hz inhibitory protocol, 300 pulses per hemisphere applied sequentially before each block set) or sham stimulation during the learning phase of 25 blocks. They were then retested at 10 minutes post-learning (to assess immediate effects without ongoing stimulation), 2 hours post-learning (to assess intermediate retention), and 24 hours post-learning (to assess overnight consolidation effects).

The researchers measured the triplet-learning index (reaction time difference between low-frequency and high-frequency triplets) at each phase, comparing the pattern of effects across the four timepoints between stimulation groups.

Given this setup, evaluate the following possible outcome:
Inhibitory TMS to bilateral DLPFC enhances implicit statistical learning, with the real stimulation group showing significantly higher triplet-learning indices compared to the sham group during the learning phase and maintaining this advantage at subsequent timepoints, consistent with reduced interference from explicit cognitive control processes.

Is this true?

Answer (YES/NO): NO